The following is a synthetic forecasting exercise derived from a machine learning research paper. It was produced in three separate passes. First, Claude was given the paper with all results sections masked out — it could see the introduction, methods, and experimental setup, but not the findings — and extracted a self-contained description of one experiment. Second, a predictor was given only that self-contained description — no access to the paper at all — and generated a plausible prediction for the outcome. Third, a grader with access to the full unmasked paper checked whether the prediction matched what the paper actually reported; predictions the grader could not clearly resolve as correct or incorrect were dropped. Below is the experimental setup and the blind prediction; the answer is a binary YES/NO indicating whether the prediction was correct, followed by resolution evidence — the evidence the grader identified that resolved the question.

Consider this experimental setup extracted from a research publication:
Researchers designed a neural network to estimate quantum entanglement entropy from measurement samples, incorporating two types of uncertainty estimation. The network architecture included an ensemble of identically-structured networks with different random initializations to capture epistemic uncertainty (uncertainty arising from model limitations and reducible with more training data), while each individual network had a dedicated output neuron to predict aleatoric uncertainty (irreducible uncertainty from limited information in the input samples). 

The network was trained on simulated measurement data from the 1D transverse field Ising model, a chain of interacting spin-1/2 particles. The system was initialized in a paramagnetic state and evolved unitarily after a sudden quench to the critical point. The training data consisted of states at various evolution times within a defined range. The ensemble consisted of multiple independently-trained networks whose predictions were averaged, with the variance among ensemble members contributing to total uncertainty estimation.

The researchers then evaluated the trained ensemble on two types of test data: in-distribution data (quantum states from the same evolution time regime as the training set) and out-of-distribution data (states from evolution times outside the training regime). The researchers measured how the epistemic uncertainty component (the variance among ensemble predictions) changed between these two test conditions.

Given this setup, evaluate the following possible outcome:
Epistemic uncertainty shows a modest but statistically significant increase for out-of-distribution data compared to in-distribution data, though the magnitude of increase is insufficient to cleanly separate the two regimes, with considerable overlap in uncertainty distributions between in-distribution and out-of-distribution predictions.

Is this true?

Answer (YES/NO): NO